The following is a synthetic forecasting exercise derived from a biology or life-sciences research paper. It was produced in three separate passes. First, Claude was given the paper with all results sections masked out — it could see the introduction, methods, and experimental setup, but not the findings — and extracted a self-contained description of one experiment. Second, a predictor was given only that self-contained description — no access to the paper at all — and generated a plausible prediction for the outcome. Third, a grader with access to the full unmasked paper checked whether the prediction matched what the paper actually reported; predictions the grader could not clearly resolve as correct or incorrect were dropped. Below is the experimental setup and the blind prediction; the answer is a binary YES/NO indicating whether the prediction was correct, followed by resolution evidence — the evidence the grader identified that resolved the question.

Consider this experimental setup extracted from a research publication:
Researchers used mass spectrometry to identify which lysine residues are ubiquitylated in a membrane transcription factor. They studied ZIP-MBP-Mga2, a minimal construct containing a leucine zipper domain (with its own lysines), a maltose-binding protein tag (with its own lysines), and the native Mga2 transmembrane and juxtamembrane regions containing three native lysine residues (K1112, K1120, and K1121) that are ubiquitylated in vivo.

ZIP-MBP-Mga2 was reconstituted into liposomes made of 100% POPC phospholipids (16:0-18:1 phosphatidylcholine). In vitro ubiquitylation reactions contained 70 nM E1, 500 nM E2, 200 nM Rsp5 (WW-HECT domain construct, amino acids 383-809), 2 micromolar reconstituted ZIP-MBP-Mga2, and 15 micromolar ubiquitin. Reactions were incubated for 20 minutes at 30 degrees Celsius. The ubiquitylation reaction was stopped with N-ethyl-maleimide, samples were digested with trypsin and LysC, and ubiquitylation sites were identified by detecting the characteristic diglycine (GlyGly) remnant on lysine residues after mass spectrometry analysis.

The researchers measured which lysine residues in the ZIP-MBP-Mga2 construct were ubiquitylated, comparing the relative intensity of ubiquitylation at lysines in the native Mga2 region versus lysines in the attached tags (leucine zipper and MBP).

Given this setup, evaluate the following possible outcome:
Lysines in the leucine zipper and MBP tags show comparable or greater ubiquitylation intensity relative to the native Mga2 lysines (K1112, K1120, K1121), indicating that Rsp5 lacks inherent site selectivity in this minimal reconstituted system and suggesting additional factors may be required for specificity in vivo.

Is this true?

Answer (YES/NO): YES